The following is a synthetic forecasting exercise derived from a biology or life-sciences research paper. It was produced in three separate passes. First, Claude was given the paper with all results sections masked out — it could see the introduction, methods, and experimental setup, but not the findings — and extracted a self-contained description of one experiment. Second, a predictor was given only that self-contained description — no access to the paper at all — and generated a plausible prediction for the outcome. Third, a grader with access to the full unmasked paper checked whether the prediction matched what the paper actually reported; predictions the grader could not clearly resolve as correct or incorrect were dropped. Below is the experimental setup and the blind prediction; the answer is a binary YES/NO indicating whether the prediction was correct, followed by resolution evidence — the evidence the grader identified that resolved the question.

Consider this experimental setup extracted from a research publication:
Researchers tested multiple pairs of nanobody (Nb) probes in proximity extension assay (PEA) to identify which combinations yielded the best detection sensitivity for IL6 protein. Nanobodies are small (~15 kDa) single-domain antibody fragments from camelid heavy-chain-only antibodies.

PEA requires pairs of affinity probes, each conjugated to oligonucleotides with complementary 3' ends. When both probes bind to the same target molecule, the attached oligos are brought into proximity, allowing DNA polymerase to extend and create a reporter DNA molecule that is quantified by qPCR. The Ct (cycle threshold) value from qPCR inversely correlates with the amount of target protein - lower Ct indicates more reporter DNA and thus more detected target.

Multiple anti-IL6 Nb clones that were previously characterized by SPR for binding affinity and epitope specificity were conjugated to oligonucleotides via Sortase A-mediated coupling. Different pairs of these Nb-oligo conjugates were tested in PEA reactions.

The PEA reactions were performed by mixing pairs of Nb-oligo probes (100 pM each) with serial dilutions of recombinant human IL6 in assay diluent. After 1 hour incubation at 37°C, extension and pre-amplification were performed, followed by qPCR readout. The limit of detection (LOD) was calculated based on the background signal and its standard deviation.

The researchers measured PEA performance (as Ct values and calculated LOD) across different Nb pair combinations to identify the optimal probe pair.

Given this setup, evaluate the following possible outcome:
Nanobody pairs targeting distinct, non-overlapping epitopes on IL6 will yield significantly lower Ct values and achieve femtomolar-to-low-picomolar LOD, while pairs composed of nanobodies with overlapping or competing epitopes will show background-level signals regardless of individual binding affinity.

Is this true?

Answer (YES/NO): NO